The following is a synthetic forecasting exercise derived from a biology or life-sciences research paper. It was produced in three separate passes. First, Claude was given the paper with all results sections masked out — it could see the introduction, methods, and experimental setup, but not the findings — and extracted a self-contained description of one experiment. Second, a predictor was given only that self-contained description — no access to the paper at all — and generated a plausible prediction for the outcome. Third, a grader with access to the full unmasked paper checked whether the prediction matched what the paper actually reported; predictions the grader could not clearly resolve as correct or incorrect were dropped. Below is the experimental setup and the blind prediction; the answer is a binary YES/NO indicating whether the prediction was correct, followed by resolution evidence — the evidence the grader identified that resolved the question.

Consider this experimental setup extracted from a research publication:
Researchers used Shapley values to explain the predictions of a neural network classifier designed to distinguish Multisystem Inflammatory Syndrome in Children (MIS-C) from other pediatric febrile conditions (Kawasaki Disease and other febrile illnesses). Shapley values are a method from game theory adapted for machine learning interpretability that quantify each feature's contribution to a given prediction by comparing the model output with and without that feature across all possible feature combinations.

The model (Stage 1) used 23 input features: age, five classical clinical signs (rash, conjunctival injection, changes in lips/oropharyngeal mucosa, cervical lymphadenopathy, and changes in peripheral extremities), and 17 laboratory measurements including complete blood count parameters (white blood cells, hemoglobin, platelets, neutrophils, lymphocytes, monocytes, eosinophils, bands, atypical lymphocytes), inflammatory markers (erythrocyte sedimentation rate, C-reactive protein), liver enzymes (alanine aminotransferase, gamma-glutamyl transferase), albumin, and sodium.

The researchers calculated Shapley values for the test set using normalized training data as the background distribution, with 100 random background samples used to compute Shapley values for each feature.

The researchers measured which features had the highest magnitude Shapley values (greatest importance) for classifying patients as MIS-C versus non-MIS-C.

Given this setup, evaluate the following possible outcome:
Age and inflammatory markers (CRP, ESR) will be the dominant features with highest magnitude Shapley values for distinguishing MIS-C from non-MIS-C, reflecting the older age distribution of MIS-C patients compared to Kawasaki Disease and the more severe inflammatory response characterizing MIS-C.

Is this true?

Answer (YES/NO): NO